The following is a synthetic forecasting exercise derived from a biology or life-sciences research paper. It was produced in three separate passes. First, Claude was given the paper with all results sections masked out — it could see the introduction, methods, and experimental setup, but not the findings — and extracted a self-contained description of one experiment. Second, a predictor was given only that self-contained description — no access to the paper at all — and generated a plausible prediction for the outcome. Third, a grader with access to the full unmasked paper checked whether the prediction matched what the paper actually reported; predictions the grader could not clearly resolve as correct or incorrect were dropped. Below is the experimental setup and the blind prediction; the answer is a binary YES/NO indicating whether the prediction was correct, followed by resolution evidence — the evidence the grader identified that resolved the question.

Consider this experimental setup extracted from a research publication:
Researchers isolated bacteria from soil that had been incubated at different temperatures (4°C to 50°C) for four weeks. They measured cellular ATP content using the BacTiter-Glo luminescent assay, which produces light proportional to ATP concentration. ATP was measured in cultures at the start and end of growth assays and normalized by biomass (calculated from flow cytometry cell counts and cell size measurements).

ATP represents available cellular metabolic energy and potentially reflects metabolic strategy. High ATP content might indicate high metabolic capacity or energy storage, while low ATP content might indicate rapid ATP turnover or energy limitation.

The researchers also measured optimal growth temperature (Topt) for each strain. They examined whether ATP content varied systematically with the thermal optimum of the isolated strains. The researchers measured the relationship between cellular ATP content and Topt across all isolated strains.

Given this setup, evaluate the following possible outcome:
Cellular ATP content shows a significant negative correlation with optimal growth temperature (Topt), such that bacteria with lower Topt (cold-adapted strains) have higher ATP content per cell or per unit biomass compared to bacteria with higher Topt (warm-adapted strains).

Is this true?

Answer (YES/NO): NO